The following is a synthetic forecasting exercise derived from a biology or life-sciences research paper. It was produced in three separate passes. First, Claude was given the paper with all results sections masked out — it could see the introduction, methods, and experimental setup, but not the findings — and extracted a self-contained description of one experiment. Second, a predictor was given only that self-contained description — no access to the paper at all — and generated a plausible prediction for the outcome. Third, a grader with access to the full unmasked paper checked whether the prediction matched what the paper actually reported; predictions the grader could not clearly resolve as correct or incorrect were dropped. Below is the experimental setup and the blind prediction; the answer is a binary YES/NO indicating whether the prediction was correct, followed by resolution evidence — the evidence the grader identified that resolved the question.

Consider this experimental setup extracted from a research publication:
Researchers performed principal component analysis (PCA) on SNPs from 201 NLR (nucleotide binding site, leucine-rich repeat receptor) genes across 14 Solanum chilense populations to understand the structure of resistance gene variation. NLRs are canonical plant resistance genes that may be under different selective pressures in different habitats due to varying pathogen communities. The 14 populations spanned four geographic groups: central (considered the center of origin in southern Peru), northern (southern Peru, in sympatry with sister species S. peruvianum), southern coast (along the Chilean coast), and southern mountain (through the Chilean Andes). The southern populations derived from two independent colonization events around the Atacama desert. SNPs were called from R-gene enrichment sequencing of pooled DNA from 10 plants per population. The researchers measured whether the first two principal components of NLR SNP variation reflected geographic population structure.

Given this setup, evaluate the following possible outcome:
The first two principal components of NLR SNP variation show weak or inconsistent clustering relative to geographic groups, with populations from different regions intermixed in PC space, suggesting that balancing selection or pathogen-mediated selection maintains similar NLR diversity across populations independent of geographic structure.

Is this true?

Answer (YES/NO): NO